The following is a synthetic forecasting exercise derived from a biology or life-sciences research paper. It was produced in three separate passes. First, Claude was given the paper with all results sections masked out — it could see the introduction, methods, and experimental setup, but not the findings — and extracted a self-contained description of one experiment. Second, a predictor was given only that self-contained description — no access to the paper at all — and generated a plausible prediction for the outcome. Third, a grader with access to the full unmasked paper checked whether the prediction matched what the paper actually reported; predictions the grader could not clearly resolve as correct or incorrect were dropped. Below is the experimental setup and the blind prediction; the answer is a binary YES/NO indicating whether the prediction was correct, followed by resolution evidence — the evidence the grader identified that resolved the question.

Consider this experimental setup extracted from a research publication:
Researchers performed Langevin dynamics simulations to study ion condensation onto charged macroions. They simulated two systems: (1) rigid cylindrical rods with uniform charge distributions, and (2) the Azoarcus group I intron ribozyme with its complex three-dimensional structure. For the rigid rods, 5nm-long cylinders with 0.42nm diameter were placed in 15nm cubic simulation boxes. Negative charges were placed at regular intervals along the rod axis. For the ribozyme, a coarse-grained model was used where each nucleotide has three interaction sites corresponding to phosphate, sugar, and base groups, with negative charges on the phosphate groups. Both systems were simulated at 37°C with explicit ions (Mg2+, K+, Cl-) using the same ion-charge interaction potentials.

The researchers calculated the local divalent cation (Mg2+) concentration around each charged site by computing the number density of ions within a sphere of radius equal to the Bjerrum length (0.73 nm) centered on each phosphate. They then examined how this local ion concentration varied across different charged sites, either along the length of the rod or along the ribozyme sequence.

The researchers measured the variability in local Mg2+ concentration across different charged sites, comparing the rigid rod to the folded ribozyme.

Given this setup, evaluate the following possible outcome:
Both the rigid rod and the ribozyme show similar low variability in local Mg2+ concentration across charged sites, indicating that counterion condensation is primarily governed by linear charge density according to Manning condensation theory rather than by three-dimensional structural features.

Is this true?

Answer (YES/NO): NO